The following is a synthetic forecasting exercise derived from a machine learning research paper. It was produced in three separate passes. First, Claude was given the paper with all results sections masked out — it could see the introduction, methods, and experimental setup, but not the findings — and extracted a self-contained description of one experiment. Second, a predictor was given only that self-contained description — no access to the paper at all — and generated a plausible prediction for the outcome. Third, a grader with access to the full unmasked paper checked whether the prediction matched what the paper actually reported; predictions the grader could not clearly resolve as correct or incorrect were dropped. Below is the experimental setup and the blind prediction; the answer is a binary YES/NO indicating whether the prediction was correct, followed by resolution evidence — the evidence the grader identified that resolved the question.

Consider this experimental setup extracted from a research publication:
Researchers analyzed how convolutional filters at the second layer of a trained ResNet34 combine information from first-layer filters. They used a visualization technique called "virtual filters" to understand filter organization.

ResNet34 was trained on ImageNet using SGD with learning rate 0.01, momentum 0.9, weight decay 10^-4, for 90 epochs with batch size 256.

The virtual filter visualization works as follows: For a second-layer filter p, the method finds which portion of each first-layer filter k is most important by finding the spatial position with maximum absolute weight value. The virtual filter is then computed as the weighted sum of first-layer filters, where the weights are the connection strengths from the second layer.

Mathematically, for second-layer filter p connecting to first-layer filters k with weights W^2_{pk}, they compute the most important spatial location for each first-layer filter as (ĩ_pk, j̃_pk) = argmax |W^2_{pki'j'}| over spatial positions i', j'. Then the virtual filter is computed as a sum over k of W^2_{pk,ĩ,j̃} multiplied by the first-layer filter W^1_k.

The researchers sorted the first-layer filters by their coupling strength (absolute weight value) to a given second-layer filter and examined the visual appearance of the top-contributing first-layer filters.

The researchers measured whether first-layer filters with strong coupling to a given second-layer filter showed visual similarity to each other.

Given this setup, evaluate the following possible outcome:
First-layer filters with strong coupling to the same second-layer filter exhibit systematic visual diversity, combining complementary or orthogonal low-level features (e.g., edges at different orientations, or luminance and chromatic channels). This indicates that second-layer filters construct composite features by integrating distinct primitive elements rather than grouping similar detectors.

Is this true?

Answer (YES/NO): NO